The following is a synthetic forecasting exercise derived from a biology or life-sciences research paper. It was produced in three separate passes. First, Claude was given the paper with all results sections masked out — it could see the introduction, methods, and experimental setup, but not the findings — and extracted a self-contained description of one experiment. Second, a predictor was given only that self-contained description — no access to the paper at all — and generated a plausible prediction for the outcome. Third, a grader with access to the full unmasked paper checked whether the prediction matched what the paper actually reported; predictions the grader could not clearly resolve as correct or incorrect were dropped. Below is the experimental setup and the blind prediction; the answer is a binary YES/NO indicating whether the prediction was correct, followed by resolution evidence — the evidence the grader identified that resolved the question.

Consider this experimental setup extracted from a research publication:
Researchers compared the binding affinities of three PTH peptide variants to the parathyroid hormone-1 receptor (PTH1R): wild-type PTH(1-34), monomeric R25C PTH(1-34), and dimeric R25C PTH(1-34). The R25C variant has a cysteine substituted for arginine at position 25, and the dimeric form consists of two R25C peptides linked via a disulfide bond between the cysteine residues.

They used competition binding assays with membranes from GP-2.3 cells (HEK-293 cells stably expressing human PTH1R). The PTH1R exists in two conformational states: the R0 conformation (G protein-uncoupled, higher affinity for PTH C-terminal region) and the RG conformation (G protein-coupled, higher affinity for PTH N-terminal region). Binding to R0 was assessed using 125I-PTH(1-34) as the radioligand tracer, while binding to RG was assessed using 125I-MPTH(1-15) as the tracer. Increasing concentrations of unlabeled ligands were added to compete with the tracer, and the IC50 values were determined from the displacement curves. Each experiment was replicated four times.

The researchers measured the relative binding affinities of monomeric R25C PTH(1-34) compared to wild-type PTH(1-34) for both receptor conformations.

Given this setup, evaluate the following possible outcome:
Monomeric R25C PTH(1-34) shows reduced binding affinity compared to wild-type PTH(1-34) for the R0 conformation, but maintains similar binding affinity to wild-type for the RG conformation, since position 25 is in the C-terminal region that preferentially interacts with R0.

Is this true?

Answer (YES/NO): NO